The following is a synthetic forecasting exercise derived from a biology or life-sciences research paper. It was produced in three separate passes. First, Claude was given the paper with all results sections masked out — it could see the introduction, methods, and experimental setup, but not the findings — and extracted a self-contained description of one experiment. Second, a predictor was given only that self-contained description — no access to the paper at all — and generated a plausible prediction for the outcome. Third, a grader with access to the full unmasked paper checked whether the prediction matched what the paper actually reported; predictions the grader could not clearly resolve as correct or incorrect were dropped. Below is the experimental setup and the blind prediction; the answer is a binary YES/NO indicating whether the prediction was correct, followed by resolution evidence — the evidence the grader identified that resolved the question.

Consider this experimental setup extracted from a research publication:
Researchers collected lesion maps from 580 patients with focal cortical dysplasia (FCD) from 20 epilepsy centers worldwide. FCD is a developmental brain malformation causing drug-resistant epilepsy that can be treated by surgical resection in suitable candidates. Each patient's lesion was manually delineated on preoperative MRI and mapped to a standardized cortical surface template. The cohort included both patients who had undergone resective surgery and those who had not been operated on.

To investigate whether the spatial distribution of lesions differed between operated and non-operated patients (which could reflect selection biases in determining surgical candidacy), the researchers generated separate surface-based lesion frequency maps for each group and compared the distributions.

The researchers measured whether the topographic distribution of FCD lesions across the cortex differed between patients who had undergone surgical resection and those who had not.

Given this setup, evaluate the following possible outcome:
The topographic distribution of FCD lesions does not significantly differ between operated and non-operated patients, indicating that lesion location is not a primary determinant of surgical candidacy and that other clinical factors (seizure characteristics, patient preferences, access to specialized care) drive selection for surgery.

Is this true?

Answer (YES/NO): NO